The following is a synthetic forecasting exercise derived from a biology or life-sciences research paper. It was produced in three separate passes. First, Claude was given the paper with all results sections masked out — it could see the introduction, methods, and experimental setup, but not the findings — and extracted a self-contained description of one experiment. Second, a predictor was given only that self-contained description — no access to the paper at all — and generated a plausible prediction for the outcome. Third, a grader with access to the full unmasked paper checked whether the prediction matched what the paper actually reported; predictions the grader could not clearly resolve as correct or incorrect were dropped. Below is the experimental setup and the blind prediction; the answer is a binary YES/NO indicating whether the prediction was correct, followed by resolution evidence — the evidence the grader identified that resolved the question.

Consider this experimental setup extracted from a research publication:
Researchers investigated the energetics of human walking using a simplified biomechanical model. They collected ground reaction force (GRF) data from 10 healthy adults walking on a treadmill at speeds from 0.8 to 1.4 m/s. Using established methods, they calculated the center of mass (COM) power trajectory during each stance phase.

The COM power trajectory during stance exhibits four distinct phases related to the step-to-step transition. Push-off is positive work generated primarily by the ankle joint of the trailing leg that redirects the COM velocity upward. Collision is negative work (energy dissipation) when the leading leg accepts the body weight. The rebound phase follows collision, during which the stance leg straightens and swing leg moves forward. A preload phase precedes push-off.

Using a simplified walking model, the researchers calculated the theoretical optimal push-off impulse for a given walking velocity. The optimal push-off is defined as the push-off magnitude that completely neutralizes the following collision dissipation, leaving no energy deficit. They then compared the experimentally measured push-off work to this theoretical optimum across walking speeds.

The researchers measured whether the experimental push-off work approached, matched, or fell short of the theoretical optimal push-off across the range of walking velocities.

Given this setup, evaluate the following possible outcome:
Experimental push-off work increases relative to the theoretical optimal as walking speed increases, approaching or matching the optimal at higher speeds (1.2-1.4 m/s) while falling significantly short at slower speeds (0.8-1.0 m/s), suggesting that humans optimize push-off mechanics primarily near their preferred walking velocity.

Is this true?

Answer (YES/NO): NO